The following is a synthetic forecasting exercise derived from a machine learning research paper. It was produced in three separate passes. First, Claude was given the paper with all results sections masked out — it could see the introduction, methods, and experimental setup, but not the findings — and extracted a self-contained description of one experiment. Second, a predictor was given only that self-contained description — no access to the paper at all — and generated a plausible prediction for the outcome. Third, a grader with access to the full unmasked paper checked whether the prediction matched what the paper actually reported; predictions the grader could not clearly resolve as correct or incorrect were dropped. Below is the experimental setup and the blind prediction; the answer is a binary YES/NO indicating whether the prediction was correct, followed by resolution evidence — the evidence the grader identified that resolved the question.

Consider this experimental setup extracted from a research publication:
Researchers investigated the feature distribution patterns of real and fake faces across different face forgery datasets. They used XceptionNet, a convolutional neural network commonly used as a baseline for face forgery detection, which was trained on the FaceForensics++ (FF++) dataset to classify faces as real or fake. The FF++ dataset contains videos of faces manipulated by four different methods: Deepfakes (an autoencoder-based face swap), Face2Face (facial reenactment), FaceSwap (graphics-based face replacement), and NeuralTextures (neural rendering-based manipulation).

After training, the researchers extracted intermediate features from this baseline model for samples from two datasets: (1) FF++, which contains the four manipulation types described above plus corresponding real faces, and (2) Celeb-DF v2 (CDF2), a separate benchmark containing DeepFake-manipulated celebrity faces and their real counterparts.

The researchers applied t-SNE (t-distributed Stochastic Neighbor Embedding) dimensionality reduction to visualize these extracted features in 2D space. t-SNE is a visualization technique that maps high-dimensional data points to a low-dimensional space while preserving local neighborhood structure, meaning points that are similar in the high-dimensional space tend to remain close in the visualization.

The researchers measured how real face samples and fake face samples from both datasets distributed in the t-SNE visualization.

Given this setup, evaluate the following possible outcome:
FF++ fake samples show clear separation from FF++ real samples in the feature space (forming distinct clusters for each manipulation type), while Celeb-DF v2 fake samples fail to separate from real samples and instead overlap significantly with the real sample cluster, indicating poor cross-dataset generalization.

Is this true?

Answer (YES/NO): NO